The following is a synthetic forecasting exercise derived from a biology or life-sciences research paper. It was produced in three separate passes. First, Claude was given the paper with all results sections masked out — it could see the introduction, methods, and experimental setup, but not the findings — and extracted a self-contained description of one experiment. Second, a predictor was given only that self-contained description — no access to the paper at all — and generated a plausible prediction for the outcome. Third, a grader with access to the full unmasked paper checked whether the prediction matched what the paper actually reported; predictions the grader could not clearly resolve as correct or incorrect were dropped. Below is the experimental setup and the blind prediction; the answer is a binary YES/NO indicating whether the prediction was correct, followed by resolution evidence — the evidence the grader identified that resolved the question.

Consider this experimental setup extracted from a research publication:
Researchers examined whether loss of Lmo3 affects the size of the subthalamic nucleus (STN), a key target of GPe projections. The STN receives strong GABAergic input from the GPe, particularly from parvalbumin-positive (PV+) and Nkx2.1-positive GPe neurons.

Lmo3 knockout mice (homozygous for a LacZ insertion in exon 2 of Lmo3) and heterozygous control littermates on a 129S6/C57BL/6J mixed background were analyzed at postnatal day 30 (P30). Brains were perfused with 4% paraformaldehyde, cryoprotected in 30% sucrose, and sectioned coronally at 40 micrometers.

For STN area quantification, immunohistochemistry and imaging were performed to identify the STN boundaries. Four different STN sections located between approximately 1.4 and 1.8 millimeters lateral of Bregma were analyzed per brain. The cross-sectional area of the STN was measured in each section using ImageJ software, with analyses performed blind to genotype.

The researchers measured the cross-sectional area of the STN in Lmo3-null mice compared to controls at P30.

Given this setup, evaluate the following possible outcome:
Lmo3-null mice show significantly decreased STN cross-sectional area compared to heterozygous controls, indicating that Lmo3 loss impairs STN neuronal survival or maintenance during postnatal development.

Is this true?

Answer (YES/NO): NO